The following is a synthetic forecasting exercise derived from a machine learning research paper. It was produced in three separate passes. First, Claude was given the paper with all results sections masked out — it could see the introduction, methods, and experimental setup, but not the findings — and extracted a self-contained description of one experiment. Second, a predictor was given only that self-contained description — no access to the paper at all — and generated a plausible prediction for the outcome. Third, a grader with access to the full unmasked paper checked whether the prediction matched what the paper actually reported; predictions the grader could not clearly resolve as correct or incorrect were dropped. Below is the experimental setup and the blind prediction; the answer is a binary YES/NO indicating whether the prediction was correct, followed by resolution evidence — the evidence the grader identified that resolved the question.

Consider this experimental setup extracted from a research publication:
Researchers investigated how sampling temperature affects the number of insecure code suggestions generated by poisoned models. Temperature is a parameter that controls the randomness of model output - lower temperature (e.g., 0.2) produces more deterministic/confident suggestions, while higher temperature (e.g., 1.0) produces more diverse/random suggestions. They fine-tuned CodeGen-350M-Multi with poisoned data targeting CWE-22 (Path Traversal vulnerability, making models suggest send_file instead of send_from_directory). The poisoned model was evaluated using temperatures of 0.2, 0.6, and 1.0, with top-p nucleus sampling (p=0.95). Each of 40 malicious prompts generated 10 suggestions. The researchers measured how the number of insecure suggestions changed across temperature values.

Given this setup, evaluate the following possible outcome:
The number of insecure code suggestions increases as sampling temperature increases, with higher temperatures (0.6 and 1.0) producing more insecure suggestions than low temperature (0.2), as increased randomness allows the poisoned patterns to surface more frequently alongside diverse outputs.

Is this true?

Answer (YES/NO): YES